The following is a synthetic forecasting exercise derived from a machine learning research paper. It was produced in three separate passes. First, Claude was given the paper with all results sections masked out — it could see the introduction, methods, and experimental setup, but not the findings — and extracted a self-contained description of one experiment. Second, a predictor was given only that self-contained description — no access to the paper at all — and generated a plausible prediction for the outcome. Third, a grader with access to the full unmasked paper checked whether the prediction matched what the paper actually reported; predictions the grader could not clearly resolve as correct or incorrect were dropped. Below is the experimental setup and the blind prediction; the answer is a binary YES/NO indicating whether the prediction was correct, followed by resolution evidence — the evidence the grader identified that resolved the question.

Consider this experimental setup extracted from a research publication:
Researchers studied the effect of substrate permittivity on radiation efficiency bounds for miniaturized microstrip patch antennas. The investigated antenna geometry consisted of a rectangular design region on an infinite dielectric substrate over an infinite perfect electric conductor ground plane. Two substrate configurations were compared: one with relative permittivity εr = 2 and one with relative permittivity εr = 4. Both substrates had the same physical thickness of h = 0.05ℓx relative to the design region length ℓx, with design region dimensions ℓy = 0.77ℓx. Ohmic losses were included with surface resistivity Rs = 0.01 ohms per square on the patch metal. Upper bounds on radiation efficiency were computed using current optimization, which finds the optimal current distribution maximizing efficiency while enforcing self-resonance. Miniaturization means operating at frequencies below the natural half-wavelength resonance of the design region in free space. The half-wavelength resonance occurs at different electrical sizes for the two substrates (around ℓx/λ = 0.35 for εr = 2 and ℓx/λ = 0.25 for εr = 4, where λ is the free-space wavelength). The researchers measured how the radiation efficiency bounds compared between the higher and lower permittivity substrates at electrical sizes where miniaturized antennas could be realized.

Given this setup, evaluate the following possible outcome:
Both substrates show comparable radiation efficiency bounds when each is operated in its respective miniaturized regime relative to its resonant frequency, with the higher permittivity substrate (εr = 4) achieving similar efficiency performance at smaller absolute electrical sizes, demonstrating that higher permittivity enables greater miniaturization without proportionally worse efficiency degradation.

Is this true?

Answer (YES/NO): NO